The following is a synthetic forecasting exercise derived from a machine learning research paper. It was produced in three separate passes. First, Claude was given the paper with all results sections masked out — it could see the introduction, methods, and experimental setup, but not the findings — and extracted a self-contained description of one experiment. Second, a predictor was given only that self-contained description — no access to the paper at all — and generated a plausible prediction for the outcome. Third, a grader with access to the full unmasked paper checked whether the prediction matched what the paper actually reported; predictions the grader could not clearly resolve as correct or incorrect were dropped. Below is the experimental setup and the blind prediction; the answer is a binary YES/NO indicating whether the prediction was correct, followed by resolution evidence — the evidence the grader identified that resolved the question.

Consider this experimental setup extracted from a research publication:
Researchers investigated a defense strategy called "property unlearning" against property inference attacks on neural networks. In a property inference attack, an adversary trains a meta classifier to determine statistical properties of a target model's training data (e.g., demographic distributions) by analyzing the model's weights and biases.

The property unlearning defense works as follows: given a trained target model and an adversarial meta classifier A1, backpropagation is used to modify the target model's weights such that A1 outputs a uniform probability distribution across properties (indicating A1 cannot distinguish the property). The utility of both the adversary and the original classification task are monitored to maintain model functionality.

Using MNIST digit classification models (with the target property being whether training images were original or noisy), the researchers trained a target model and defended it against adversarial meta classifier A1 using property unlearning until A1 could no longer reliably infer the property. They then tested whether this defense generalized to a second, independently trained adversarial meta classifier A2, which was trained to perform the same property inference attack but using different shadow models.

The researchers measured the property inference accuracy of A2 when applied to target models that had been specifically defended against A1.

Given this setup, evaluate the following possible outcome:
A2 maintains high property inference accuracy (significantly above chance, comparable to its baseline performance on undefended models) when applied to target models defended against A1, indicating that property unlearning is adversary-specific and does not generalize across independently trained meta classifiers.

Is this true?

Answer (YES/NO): YES